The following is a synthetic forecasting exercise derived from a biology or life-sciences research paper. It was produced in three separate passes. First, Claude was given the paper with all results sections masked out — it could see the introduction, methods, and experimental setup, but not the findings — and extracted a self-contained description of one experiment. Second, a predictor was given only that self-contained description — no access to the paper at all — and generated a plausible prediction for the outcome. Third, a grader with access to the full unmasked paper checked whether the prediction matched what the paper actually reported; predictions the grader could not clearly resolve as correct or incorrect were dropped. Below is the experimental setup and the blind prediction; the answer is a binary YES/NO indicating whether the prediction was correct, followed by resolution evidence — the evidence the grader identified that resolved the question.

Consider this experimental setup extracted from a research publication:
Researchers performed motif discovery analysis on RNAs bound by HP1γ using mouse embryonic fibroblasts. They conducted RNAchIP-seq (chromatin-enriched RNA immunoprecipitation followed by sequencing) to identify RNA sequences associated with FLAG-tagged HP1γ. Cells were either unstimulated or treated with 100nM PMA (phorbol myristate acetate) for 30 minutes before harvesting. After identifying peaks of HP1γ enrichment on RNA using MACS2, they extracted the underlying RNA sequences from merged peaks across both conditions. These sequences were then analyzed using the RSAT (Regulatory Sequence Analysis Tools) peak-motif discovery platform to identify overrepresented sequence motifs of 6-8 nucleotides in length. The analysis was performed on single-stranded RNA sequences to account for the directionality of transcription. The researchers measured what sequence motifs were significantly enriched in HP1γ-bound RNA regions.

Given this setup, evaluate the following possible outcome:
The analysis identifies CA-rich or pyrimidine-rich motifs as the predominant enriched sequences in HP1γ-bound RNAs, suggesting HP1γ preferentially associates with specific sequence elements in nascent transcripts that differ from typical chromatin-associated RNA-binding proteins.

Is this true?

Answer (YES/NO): YES